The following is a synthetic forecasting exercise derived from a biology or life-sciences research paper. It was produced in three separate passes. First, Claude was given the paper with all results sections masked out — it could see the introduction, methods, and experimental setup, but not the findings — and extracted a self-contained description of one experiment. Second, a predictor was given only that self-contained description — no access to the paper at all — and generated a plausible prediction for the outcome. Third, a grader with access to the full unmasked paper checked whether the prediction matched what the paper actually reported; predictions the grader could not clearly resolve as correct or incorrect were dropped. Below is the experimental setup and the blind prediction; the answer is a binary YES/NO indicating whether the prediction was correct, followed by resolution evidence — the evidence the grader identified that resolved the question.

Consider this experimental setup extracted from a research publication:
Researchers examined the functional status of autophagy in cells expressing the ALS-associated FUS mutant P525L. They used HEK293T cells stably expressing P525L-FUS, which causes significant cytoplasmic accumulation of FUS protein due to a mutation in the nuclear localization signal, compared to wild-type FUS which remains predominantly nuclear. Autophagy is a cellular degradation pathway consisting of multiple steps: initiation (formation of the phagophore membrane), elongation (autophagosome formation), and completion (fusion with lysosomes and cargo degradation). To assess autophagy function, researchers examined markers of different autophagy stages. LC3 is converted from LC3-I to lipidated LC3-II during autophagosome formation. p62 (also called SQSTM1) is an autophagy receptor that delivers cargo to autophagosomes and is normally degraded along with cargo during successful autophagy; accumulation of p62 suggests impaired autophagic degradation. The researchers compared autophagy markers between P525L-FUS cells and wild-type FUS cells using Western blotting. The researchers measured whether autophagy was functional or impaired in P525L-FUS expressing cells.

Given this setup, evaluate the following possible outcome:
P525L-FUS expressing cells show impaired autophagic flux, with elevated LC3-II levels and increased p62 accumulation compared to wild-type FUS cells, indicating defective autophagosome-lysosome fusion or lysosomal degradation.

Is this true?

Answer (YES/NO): NO